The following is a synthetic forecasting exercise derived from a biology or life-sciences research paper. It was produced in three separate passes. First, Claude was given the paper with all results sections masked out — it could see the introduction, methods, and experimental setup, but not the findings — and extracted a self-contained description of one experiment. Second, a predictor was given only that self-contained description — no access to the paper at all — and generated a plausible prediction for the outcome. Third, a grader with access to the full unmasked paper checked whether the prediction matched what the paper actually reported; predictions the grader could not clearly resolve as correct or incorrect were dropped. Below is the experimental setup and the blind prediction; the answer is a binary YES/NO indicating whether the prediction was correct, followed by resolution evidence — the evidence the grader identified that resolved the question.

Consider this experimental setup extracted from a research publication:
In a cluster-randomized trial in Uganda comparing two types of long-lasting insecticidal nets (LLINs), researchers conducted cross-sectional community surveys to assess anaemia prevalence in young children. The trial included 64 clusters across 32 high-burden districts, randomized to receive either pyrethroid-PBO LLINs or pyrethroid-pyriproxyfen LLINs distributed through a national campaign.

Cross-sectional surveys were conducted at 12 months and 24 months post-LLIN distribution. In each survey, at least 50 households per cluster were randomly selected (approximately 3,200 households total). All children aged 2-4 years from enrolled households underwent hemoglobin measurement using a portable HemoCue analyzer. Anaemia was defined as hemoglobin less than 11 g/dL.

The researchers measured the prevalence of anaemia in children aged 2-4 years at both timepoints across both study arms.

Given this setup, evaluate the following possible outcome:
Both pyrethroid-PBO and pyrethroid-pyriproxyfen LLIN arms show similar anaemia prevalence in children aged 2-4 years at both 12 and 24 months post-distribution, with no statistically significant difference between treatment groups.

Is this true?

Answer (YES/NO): YES